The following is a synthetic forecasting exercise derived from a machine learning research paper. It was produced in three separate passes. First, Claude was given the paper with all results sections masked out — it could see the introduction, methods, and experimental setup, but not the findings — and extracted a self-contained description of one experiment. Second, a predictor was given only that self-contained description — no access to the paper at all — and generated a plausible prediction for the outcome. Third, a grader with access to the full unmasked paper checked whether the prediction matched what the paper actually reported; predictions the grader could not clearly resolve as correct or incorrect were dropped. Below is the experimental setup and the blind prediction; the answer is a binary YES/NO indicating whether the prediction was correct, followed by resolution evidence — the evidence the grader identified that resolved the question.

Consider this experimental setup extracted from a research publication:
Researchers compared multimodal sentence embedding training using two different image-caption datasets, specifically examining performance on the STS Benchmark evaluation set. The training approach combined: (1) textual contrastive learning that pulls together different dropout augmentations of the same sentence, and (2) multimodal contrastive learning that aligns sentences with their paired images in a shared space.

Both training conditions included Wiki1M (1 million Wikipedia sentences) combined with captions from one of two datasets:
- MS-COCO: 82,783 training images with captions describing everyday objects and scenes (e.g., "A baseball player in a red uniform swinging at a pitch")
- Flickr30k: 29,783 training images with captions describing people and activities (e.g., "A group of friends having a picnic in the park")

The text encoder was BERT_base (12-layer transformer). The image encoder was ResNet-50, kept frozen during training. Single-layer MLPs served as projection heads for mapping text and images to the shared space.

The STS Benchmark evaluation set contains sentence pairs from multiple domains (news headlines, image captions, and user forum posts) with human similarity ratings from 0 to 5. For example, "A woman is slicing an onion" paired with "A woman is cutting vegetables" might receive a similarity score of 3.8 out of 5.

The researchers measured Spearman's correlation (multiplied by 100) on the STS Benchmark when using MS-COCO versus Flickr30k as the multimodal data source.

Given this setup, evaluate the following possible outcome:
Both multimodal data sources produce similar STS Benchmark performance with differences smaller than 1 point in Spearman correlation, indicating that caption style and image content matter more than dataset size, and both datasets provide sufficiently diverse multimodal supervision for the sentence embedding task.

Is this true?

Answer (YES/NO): NO